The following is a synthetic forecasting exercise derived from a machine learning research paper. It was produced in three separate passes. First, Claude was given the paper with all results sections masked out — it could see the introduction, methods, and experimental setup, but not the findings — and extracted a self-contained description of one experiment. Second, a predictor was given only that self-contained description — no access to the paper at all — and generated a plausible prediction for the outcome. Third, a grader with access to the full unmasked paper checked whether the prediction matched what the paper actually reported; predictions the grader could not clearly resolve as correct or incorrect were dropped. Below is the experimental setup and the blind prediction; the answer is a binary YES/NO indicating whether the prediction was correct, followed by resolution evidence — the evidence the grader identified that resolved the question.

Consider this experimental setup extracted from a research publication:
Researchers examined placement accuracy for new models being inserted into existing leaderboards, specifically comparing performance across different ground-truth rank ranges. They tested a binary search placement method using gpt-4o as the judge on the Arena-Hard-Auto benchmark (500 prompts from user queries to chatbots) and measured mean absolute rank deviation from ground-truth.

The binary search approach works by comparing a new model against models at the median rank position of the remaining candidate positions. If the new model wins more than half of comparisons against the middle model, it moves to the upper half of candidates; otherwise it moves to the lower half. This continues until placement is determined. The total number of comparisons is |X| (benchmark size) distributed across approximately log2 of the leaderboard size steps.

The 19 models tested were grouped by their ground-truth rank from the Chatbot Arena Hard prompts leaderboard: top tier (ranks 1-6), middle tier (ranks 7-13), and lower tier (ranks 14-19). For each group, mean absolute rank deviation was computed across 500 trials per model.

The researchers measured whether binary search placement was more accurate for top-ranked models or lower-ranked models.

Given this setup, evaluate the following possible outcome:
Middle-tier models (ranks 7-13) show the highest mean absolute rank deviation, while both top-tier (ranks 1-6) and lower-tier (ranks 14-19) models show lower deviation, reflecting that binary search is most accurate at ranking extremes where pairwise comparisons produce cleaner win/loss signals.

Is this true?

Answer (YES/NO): NO